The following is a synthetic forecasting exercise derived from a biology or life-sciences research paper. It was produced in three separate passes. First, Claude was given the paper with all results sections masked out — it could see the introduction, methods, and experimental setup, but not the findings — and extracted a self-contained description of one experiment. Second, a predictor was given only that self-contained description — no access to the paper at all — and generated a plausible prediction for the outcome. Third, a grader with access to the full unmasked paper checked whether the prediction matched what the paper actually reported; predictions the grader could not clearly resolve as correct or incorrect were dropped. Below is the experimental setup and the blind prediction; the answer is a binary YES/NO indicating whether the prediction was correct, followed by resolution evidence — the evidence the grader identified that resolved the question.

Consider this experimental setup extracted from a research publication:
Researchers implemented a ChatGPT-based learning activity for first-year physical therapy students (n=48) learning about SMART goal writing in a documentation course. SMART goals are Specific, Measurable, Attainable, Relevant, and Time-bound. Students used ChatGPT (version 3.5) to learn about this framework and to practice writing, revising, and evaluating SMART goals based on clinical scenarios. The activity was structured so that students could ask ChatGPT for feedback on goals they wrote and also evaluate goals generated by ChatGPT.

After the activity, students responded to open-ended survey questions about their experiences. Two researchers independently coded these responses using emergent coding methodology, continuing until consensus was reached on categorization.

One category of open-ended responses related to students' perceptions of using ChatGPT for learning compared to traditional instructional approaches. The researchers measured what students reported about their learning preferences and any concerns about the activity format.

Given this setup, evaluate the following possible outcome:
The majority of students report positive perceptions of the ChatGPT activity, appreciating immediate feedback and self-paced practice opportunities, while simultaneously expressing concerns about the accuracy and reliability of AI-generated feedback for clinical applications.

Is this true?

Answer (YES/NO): NO